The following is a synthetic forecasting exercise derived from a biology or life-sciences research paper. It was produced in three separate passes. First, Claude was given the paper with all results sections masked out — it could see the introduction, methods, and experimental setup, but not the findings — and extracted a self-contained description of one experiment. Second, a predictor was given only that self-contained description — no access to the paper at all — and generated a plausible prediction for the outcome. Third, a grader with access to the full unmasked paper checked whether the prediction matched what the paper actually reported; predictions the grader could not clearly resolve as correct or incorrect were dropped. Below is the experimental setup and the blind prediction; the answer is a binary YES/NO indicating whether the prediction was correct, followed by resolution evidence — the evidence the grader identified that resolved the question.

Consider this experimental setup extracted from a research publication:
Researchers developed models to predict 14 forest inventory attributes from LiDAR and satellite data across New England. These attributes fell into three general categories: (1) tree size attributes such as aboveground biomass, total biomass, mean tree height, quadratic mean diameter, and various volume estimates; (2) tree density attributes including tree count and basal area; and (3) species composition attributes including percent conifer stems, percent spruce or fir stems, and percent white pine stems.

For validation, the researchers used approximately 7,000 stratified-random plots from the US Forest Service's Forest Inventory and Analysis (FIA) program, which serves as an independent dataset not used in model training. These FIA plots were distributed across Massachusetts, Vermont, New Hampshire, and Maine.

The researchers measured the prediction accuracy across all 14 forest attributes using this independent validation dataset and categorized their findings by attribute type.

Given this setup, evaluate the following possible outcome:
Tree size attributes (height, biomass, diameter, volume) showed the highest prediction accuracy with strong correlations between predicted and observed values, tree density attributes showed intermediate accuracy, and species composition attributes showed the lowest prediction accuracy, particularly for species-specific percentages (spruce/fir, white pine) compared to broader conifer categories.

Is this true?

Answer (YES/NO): YES